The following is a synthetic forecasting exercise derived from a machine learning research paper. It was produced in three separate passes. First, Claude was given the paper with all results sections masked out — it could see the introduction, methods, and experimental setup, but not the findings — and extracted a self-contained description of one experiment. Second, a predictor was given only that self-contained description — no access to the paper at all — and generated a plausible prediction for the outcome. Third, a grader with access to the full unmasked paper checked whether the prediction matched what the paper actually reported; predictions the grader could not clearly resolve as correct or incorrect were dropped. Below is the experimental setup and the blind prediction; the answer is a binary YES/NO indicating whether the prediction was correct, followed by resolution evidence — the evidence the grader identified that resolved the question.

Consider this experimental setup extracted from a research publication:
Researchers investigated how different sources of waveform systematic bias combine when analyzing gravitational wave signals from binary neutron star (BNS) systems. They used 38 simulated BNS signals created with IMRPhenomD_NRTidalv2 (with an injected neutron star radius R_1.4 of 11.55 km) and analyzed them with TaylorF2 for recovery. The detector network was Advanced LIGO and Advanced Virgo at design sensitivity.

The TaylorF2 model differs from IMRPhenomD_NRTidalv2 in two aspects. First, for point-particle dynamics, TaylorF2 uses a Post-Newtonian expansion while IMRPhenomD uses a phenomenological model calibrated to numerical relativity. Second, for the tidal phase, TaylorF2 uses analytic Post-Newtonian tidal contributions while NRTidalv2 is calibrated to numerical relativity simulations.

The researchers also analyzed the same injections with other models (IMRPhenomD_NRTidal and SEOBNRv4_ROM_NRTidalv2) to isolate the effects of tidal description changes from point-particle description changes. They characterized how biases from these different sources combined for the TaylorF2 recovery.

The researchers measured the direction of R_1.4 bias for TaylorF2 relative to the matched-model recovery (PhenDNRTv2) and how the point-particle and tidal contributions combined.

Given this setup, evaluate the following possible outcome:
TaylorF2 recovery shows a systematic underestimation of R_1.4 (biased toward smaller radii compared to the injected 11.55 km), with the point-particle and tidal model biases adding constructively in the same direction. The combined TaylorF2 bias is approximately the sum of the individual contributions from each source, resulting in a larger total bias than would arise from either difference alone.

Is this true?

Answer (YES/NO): NO